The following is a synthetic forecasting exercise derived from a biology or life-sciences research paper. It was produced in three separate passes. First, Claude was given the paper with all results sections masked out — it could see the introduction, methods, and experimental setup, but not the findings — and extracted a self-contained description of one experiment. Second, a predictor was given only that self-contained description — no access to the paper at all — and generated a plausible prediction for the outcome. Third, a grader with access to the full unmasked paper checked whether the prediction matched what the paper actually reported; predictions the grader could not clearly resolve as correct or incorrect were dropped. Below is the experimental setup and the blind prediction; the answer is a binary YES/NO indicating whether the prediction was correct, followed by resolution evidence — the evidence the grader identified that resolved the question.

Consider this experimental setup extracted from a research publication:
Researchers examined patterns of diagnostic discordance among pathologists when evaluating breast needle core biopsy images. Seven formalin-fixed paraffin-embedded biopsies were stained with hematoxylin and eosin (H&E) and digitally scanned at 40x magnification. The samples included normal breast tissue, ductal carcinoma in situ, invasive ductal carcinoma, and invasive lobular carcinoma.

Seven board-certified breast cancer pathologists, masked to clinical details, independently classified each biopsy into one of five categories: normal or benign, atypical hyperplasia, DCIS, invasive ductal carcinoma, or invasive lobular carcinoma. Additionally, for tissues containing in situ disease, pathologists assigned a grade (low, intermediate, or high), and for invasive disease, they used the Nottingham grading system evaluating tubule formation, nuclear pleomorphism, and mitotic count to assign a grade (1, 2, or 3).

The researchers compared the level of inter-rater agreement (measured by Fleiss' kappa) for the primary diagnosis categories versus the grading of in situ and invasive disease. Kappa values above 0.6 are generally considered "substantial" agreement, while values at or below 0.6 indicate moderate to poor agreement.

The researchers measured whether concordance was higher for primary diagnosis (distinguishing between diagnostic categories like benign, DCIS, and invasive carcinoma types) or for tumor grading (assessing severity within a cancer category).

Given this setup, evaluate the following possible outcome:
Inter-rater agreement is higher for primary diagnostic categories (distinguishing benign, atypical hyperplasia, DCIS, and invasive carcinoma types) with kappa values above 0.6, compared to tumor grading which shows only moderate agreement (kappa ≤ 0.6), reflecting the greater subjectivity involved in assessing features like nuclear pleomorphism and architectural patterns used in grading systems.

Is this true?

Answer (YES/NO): YES